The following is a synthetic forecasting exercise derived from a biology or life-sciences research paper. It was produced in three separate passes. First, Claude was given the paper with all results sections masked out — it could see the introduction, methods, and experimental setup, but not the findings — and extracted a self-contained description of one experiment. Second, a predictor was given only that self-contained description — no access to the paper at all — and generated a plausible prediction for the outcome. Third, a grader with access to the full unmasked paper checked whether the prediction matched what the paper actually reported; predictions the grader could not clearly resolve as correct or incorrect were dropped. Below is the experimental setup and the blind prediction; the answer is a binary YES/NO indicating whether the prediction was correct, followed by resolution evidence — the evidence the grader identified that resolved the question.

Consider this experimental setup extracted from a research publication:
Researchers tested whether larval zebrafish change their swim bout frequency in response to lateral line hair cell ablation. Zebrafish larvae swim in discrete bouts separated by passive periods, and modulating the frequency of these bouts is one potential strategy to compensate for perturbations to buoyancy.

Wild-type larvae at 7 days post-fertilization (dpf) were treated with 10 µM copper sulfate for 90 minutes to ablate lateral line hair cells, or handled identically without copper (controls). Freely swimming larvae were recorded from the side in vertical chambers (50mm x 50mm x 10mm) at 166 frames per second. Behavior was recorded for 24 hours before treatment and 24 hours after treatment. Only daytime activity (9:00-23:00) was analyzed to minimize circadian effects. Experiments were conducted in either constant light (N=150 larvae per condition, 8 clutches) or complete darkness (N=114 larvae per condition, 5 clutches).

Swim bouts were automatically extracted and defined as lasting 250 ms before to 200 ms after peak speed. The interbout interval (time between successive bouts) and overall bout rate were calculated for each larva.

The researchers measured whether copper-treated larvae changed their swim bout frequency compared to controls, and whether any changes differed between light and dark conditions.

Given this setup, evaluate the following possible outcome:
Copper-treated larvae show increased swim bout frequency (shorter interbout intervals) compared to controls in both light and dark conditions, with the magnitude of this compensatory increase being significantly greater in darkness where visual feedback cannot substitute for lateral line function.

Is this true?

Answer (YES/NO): NO